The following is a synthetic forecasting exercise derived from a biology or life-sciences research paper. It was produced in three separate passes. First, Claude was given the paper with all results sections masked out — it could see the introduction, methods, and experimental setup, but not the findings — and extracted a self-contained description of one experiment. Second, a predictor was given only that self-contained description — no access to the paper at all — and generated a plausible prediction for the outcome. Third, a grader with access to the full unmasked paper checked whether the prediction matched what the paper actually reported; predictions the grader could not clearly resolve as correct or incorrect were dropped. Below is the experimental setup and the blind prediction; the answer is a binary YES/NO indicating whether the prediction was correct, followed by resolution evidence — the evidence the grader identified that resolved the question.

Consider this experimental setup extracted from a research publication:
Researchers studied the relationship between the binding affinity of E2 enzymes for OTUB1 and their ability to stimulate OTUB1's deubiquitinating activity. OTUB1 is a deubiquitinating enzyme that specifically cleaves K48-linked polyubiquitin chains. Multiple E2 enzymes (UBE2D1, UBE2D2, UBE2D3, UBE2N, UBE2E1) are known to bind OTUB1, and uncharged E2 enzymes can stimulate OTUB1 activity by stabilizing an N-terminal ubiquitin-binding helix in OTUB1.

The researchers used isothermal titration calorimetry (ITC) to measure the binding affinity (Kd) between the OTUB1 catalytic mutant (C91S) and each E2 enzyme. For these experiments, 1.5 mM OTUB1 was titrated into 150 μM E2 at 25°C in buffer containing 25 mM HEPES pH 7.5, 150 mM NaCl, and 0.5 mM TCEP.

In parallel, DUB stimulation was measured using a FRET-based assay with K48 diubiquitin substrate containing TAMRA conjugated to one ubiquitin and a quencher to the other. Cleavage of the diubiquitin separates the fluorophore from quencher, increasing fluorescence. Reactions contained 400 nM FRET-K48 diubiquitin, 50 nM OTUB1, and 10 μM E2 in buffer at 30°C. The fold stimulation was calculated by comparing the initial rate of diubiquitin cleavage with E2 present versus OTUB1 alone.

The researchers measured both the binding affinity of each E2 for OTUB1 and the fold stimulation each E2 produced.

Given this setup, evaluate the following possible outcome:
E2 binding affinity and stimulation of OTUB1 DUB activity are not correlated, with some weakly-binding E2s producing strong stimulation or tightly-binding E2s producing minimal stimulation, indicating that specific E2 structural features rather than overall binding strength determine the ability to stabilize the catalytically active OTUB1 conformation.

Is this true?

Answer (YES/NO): YES